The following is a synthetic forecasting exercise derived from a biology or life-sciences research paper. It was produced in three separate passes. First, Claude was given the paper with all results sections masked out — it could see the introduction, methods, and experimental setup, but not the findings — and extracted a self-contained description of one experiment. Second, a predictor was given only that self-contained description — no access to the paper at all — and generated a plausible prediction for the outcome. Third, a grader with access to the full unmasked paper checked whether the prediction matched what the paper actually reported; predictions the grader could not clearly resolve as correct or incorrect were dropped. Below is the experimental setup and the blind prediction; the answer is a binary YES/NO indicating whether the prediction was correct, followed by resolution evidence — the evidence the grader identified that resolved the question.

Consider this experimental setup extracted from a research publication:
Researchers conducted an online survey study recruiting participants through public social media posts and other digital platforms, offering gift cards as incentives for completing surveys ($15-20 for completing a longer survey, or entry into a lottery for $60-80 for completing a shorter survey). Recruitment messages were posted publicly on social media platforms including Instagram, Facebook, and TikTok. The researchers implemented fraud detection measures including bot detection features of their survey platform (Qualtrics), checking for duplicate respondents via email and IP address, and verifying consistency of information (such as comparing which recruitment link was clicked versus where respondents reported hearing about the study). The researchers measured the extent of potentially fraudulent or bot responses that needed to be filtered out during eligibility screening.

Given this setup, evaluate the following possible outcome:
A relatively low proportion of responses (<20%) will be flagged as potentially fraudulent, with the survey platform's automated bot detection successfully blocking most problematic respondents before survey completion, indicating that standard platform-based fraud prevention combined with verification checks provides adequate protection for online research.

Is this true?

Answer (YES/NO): NO